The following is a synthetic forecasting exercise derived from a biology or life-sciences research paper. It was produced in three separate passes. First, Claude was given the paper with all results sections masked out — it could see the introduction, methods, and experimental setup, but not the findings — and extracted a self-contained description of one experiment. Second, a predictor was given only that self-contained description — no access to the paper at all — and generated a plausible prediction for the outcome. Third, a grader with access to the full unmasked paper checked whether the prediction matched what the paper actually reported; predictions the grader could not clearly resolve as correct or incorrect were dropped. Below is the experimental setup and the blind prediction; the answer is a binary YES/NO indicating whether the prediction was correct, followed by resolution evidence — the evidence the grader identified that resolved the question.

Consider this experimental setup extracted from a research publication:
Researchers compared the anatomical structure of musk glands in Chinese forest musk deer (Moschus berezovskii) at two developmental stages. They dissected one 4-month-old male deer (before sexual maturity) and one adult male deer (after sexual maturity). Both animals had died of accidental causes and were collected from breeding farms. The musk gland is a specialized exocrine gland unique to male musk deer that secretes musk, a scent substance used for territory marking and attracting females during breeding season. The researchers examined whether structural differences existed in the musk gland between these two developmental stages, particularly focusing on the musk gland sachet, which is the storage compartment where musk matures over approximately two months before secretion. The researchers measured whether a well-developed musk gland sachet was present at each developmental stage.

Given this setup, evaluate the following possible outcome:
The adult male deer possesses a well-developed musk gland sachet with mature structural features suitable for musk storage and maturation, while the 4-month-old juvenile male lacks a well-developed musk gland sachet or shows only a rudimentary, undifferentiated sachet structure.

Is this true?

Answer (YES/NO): YES